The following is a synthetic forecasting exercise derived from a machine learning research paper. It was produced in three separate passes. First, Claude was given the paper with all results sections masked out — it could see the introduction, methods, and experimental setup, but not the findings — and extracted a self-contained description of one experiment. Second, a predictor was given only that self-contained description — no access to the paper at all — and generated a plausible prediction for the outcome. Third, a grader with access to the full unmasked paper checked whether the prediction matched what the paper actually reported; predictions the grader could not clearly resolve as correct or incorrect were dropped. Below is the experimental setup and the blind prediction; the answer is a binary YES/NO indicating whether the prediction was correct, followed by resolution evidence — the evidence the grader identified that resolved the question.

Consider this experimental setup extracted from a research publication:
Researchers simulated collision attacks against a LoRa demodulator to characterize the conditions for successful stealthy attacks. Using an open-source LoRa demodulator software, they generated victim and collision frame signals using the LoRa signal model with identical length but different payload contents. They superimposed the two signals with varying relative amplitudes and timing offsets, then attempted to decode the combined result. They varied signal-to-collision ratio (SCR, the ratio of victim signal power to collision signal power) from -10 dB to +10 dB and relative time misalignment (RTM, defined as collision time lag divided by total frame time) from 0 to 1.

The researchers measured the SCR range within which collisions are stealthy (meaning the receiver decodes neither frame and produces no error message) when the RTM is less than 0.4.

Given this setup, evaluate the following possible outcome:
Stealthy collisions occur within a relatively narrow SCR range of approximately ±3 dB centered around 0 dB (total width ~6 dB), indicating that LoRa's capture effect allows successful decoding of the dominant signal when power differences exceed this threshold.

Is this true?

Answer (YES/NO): NO